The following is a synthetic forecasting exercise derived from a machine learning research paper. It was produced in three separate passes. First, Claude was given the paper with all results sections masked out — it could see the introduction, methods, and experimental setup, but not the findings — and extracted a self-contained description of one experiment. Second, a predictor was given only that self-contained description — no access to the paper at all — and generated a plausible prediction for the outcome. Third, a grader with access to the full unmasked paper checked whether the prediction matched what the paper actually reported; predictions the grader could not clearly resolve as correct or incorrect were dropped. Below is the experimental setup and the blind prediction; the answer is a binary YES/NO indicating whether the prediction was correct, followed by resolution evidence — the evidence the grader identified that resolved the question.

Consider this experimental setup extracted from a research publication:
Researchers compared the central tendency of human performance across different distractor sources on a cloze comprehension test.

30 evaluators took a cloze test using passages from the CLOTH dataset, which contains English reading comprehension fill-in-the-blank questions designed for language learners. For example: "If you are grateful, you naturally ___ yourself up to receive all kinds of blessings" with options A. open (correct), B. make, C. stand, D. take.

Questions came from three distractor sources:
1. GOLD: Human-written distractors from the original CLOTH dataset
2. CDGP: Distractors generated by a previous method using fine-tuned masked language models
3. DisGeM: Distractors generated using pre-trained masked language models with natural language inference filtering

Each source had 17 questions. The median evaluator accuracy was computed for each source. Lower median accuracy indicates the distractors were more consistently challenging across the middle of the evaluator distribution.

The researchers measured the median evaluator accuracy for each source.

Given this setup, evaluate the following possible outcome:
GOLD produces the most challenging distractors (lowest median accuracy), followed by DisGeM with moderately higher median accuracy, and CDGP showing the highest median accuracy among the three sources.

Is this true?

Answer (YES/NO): NO